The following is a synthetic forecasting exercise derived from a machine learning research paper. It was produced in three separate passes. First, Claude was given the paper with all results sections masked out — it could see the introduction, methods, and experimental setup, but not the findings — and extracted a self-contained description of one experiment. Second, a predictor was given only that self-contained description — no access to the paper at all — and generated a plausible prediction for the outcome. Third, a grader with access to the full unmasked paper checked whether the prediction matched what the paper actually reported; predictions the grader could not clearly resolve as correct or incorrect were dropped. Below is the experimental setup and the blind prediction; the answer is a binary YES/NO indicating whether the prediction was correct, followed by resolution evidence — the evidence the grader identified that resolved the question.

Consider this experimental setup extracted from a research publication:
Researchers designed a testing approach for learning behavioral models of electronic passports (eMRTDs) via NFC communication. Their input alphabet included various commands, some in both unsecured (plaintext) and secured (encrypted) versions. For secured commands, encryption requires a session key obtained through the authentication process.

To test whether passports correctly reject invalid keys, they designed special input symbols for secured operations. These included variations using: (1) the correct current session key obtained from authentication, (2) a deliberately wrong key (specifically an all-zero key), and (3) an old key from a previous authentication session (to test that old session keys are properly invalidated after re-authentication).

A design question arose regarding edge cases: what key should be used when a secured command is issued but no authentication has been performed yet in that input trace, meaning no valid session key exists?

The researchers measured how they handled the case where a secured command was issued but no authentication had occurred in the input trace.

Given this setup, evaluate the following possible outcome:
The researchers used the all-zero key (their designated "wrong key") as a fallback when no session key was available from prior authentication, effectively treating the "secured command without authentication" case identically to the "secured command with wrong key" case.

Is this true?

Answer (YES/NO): YES